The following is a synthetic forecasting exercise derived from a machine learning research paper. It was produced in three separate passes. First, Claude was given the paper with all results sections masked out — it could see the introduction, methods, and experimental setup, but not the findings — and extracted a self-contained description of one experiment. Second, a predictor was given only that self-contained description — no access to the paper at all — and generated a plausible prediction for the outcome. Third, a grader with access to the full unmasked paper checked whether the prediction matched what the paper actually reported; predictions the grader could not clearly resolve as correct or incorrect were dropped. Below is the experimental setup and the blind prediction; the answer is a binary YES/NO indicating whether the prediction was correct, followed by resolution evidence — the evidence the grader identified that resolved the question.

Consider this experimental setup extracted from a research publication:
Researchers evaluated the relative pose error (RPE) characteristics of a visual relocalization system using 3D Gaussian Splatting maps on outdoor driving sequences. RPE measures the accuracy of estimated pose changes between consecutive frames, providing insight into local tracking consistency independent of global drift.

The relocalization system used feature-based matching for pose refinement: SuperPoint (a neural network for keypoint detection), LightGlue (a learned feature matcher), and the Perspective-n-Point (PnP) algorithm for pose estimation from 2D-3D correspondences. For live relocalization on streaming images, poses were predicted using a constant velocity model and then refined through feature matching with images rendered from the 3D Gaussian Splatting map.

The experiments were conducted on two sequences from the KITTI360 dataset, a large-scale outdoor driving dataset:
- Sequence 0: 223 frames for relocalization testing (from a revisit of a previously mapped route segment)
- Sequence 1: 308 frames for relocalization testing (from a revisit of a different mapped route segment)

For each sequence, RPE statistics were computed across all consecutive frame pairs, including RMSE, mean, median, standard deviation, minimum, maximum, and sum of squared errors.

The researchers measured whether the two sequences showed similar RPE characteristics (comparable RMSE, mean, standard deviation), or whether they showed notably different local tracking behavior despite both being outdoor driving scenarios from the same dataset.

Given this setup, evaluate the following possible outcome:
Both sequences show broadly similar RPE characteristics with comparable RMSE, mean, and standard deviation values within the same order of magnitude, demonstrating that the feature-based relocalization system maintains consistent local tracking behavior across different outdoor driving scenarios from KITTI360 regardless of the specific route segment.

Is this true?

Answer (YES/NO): YES